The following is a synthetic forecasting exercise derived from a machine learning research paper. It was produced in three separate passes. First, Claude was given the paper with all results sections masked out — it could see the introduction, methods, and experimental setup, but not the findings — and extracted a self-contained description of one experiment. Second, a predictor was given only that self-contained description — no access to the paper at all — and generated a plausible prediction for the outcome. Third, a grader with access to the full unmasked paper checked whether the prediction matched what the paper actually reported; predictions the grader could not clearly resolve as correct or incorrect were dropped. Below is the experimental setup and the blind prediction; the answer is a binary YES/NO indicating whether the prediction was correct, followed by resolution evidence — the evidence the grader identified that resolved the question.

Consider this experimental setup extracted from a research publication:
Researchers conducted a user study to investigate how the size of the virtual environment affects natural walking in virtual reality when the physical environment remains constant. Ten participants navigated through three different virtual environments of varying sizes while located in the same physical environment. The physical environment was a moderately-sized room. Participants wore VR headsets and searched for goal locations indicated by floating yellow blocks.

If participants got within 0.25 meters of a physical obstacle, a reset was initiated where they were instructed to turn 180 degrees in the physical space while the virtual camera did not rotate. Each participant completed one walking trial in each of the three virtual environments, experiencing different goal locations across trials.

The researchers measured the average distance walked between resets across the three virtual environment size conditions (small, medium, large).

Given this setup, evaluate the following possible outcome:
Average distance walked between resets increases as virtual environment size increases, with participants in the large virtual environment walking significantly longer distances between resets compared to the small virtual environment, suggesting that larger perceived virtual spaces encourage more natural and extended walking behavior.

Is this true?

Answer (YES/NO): NO